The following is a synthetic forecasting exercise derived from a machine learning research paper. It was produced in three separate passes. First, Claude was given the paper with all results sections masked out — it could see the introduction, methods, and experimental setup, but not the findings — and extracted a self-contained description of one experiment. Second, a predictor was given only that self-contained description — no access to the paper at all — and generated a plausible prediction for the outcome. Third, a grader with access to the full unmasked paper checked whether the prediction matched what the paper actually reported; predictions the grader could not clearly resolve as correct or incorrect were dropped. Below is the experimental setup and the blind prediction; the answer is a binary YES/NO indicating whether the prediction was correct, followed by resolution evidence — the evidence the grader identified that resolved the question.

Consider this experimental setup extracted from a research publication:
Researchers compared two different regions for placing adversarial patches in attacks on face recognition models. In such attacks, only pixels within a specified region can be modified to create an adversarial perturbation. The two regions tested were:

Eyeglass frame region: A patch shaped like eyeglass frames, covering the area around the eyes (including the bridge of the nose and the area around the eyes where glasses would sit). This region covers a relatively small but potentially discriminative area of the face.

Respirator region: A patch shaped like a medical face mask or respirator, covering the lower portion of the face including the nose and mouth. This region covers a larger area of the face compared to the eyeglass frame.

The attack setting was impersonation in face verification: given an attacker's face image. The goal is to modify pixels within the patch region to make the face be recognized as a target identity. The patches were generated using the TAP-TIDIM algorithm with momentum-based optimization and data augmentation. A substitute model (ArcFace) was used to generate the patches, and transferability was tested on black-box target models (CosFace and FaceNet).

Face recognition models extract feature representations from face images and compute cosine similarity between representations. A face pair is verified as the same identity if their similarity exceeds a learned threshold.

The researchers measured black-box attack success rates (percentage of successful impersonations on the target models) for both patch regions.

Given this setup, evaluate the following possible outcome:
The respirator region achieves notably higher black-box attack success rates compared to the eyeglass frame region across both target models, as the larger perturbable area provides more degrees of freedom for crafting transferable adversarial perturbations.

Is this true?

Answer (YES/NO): NO